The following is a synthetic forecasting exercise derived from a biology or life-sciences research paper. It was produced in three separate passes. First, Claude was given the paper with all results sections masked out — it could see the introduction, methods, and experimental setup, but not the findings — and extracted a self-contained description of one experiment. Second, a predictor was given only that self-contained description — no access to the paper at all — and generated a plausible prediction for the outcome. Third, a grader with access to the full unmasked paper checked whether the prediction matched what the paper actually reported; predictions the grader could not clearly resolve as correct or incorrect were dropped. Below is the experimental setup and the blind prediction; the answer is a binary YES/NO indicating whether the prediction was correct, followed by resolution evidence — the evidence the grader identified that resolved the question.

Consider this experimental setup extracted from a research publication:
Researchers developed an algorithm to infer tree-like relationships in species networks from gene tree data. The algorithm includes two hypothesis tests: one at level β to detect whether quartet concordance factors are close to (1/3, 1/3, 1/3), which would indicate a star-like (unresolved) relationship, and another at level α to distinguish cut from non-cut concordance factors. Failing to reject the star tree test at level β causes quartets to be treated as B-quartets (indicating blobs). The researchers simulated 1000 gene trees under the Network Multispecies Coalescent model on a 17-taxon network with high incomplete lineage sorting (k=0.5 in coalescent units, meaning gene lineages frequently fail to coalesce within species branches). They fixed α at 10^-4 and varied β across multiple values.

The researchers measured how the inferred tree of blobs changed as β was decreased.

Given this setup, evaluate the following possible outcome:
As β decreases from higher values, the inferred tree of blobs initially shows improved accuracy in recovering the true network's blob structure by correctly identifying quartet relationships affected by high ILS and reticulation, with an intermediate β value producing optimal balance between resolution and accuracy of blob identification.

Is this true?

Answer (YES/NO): YES